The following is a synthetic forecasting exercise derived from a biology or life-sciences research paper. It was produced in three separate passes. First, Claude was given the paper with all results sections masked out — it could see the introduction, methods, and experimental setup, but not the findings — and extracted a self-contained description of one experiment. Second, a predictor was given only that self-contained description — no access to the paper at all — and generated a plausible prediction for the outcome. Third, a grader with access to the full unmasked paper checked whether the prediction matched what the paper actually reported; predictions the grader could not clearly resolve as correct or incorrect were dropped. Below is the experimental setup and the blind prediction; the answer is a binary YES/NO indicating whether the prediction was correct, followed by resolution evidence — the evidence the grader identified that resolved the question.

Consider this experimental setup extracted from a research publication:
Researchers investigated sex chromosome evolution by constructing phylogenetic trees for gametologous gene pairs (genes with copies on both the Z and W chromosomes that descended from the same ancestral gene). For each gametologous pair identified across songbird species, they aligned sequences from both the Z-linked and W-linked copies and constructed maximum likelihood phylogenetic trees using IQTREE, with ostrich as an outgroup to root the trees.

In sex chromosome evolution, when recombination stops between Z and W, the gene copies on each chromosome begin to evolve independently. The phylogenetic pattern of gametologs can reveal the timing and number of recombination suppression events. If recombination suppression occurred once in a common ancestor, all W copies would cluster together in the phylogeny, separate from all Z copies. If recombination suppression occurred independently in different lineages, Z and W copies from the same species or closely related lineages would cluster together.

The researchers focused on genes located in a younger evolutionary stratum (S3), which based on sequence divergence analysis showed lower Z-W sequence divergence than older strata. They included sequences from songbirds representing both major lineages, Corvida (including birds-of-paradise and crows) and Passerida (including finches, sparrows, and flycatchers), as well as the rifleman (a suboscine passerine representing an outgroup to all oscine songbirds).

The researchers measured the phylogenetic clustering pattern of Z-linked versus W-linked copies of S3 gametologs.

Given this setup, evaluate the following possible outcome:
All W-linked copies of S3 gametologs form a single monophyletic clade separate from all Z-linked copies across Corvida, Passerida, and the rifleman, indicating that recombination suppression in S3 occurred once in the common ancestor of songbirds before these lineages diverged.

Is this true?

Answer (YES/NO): NO